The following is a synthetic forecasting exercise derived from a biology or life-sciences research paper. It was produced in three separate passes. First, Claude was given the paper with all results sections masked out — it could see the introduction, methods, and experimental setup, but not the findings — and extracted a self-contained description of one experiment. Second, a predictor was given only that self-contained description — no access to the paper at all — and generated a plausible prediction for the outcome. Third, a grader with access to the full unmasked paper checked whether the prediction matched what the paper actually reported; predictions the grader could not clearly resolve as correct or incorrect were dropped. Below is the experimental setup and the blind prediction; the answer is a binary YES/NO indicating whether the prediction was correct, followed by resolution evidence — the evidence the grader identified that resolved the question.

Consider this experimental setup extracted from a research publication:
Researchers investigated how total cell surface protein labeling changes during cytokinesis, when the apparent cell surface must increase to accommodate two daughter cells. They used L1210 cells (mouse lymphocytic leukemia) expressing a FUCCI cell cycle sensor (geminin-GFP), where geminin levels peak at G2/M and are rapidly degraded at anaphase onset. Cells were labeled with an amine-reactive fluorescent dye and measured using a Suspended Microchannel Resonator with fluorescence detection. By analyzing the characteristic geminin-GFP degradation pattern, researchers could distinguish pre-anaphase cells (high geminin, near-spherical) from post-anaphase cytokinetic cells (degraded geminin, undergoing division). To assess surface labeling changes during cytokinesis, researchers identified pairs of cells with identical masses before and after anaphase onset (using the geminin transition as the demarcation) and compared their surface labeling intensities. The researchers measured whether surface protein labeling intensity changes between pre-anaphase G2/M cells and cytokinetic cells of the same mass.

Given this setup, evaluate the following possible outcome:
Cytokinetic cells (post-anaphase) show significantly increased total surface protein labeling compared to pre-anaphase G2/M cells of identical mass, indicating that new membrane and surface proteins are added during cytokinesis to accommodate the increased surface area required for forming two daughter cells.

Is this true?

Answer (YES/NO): NO